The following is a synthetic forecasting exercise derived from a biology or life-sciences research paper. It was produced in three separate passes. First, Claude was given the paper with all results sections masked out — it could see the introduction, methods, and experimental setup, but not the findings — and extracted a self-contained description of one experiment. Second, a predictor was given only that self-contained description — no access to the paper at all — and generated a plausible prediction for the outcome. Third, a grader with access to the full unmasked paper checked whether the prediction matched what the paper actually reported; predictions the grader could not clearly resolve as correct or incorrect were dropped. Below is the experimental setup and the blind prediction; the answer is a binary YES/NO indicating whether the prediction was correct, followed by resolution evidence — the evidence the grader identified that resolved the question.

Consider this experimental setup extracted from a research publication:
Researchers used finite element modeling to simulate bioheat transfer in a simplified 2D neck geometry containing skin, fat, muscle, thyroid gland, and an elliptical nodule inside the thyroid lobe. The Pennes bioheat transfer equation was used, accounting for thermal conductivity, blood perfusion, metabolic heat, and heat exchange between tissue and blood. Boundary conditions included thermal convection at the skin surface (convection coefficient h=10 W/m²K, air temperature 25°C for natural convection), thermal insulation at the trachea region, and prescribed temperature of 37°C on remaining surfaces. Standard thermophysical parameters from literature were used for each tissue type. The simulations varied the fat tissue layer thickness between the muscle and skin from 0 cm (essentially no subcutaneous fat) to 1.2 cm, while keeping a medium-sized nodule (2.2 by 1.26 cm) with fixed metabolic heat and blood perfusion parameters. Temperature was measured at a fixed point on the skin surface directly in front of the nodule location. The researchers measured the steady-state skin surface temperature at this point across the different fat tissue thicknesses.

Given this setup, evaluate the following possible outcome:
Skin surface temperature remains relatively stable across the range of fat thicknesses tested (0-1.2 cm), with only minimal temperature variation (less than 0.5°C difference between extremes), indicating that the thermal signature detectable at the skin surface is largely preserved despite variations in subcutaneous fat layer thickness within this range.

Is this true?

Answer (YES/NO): NO